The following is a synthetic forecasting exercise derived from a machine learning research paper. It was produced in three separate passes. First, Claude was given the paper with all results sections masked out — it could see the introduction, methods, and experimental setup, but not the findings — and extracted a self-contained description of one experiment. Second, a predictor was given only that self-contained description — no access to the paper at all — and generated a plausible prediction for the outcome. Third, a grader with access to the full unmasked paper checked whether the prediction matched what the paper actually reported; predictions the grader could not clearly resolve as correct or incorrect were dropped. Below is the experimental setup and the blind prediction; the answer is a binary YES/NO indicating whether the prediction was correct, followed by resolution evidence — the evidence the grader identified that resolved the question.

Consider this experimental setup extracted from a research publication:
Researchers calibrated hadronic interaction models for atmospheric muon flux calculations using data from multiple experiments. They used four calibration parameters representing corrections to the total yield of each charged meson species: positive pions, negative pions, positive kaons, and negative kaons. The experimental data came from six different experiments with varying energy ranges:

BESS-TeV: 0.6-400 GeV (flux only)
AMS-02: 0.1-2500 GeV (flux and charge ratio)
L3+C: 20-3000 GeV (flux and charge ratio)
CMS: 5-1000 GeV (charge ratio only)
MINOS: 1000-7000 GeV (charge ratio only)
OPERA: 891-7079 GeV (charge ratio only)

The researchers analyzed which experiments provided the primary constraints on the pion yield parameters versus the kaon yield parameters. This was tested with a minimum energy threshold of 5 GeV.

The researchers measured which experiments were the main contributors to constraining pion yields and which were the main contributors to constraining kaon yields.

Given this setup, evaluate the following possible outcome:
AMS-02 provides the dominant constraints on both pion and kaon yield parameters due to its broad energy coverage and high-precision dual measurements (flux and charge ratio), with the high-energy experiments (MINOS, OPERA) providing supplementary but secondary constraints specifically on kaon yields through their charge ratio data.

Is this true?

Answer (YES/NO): NO